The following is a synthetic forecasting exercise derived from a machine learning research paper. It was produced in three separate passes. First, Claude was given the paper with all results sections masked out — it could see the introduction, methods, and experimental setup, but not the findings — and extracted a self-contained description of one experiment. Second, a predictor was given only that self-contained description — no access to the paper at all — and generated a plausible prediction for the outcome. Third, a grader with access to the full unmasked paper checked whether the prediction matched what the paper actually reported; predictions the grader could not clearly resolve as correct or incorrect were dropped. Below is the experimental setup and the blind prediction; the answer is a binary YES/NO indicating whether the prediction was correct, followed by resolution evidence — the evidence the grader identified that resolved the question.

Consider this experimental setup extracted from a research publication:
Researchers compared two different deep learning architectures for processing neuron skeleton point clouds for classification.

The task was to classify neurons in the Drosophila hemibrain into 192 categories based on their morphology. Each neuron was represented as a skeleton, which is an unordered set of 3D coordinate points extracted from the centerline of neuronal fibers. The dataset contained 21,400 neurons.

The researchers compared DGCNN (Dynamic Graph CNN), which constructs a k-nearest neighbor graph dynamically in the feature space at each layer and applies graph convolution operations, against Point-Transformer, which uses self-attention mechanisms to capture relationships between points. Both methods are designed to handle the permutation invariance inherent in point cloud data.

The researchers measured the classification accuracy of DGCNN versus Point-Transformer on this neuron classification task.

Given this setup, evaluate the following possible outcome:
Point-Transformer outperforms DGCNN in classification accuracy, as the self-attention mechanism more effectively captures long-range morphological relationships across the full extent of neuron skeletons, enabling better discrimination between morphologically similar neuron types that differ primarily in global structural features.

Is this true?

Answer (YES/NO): NO